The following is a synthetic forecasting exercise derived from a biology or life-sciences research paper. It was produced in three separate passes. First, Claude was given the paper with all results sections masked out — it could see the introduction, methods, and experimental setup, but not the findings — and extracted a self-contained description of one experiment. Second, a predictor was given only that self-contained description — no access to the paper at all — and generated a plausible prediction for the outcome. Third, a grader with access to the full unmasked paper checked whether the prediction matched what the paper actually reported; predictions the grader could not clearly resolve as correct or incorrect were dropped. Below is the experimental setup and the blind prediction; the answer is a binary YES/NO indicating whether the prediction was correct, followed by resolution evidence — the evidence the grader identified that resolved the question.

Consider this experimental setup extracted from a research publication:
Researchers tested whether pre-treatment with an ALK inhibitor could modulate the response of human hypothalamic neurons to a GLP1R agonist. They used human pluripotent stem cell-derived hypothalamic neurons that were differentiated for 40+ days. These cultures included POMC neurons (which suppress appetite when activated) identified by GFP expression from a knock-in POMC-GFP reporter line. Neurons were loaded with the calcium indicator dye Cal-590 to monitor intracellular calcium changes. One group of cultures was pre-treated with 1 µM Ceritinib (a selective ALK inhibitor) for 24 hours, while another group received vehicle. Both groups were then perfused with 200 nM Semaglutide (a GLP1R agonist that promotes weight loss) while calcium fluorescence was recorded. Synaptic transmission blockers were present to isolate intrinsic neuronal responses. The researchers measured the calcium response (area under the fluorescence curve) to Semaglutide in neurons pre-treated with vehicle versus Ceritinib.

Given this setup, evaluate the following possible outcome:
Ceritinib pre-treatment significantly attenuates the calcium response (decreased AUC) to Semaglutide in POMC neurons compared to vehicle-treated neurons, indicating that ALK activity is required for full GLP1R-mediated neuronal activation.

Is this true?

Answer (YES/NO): NO